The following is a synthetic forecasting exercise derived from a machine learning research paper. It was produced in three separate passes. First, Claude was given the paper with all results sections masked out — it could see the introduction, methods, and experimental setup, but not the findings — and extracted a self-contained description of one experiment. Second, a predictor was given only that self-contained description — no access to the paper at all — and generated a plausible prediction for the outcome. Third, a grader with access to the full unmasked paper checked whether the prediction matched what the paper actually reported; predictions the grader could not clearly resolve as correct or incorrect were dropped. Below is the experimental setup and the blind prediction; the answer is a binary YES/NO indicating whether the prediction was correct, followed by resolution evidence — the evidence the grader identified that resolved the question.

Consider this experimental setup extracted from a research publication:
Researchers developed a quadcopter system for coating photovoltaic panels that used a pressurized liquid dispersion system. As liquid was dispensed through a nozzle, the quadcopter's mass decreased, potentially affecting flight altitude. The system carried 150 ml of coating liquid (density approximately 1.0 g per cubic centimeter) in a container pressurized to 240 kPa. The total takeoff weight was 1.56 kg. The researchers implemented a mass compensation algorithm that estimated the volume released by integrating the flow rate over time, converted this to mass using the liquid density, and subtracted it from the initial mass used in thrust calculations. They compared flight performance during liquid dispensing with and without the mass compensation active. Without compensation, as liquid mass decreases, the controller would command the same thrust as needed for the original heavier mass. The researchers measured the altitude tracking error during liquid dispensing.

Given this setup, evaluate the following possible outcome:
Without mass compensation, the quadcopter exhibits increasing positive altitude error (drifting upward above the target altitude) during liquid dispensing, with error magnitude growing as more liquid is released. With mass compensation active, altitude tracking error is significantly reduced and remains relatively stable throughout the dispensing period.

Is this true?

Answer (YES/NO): YES